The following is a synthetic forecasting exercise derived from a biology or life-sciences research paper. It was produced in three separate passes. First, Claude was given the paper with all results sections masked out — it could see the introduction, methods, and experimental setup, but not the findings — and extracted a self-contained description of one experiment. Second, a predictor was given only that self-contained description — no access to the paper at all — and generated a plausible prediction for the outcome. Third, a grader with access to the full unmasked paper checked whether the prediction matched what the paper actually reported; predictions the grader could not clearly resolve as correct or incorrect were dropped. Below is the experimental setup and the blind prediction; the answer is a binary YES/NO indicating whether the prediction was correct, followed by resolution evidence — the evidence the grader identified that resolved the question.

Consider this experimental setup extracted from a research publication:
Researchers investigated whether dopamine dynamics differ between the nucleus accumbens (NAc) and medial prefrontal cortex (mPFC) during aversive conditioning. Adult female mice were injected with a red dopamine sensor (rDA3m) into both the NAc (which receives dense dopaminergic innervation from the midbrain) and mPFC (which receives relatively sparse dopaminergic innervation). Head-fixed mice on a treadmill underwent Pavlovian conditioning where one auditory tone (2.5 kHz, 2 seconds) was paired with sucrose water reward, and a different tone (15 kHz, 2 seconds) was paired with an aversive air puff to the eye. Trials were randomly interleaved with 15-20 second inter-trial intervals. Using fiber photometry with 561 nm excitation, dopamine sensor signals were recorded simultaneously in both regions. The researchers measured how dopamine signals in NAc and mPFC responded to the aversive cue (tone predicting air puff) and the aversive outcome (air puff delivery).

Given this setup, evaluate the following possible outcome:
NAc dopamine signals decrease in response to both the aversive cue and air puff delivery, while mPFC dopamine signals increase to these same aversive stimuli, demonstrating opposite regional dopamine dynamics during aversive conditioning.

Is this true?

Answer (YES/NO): NO